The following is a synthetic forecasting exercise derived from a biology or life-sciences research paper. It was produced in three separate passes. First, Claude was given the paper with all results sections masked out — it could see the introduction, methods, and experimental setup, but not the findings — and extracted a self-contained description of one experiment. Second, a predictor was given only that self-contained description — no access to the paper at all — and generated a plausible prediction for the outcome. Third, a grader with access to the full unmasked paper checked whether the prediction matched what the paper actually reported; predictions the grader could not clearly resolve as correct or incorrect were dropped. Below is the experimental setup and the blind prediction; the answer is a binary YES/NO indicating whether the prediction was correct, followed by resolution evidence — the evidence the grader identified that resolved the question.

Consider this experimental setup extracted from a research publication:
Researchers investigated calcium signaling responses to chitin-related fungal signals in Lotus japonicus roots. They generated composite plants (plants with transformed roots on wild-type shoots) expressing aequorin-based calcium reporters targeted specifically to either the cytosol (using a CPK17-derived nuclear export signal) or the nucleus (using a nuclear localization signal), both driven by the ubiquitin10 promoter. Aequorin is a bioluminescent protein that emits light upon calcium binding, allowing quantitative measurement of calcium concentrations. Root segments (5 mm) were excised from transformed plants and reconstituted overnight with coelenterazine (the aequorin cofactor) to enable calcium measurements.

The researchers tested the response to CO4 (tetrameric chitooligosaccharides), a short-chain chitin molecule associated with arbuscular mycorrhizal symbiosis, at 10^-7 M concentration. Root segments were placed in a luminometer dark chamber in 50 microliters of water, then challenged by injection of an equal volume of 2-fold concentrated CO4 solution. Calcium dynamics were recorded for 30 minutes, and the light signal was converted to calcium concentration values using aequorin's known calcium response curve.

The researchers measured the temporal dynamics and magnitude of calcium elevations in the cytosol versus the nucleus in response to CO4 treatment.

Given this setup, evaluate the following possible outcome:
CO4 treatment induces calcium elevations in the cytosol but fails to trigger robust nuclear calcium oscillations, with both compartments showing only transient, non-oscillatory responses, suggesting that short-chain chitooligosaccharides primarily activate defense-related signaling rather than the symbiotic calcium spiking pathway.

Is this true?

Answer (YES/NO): NO